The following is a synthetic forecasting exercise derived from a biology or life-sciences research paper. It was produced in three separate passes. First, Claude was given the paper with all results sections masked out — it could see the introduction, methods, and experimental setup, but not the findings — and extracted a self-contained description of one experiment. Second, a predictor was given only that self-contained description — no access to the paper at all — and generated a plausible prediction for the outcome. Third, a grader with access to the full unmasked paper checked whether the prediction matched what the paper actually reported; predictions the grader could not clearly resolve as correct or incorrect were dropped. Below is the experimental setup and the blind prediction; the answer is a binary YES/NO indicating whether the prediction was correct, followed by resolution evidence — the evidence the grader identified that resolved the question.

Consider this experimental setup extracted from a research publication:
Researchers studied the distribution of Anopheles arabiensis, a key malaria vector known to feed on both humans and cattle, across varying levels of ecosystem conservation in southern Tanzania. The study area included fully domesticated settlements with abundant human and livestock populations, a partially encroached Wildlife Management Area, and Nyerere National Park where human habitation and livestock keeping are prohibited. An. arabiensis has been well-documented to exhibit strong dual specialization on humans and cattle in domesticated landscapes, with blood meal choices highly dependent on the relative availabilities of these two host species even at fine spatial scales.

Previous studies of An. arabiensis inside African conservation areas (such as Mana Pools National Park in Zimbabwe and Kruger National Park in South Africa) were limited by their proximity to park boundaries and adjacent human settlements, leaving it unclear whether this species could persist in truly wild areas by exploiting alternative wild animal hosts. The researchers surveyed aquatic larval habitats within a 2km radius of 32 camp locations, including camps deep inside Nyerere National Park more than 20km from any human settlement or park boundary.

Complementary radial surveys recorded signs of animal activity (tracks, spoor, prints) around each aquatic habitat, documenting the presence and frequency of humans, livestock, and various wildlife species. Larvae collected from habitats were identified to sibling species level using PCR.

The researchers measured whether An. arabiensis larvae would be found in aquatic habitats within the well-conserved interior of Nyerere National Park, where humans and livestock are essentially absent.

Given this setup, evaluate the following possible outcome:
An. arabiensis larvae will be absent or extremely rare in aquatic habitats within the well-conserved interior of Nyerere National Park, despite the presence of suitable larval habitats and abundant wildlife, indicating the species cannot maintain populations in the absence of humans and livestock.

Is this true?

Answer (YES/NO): NO